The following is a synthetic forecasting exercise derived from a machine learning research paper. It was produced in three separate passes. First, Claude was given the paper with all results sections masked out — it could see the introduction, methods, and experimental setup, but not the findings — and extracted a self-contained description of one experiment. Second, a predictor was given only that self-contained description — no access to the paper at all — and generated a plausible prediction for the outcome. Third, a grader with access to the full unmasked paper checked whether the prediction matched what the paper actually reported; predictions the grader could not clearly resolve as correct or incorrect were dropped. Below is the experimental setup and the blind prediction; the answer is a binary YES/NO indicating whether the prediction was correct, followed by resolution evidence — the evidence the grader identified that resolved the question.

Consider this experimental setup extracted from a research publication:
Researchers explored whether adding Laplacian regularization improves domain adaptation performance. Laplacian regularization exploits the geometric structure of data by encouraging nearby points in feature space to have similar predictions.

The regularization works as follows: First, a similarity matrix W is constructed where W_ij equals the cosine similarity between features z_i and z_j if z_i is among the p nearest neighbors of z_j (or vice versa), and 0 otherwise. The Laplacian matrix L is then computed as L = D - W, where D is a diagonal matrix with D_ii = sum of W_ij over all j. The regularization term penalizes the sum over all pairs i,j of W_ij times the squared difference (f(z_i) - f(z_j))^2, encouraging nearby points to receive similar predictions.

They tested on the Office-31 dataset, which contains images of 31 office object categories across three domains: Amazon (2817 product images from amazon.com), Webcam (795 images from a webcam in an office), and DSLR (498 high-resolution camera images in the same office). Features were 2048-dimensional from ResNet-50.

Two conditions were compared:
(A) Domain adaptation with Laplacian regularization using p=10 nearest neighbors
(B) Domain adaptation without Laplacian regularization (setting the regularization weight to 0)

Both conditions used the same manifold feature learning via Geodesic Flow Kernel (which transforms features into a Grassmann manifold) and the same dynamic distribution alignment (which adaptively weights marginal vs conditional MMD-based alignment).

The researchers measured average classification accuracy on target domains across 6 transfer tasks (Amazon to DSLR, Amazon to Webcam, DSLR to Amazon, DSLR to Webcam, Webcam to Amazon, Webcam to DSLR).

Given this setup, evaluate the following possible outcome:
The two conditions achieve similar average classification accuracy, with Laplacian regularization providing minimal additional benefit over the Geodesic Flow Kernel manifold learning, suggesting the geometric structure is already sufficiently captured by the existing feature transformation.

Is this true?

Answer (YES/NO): YES